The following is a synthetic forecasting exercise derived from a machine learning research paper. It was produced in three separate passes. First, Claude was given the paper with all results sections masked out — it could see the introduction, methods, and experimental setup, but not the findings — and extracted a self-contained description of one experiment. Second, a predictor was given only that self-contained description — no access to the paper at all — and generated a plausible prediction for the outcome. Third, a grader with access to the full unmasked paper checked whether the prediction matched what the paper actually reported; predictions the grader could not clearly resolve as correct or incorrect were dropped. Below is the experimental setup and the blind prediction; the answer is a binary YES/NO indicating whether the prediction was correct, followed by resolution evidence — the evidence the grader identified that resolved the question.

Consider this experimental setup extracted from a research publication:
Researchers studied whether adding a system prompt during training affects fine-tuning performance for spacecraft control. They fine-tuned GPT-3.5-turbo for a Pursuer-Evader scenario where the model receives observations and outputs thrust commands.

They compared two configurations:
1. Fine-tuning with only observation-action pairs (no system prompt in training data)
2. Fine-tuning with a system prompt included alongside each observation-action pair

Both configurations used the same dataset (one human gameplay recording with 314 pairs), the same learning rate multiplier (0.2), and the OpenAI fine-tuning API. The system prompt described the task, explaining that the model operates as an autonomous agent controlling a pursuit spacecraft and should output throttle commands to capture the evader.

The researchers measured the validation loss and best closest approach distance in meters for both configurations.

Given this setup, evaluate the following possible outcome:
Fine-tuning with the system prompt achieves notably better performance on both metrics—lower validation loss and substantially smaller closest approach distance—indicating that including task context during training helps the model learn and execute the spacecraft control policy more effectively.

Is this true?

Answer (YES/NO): NO